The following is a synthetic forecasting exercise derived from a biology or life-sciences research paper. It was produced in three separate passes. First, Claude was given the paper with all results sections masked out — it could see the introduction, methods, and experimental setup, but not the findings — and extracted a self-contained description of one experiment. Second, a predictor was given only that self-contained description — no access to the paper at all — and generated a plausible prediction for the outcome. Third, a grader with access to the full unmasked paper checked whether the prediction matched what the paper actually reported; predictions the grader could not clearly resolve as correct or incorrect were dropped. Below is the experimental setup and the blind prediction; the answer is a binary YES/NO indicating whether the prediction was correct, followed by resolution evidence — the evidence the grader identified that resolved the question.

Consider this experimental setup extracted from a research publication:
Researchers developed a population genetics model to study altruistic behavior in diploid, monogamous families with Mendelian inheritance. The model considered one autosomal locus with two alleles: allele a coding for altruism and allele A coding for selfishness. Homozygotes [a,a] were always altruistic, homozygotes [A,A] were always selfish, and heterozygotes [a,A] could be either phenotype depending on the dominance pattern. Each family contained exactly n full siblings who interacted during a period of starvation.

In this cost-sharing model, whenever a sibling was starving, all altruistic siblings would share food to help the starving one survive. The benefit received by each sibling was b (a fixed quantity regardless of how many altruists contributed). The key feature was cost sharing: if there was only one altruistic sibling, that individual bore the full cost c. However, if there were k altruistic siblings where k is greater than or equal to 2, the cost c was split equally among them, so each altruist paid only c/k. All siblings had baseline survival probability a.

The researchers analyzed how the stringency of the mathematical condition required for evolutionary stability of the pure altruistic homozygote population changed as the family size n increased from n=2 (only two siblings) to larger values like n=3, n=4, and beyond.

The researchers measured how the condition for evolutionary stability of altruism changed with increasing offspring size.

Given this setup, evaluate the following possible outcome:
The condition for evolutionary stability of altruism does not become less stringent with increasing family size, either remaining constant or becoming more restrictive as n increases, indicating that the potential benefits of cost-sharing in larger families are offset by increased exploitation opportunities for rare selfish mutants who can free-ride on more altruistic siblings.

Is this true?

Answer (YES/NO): YES